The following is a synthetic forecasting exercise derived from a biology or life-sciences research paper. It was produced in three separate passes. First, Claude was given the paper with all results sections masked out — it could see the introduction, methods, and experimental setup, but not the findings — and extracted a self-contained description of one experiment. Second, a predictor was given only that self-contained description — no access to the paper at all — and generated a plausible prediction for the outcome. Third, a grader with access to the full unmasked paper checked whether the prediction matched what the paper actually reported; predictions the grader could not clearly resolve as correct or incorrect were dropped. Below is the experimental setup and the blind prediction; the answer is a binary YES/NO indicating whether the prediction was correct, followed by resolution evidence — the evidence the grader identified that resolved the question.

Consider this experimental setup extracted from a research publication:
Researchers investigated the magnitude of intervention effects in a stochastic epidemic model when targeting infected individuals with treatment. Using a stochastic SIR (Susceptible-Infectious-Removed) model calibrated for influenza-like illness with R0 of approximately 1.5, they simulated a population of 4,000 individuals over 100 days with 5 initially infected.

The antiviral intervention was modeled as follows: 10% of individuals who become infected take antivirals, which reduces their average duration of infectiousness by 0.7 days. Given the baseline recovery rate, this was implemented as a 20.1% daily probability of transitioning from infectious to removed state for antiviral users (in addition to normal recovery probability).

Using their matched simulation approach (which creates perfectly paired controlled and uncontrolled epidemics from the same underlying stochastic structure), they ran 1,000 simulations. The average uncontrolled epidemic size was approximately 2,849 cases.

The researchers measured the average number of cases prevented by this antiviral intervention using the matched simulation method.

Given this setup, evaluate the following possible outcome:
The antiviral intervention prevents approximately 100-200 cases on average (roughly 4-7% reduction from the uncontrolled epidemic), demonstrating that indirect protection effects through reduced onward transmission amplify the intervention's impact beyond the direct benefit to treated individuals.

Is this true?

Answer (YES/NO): YES